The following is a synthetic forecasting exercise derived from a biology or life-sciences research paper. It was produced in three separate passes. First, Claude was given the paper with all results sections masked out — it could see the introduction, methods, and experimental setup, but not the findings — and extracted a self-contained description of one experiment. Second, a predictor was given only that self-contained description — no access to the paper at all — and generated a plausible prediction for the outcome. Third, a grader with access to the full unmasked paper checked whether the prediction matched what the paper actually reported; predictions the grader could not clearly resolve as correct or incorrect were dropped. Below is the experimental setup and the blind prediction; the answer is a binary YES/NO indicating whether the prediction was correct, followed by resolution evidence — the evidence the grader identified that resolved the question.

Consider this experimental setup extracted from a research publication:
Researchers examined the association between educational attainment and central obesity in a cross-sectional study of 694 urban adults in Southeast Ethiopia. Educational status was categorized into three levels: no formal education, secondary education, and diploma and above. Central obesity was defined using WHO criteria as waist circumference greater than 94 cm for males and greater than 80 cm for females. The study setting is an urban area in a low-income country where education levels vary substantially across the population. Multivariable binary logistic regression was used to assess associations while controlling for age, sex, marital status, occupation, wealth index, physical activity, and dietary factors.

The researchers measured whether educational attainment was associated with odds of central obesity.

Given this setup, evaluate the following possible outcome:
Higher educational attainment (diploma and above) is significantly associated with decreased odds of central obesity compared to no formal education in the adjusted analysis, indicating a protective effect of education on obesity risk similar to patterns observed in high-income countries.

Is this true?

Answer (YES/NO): NO